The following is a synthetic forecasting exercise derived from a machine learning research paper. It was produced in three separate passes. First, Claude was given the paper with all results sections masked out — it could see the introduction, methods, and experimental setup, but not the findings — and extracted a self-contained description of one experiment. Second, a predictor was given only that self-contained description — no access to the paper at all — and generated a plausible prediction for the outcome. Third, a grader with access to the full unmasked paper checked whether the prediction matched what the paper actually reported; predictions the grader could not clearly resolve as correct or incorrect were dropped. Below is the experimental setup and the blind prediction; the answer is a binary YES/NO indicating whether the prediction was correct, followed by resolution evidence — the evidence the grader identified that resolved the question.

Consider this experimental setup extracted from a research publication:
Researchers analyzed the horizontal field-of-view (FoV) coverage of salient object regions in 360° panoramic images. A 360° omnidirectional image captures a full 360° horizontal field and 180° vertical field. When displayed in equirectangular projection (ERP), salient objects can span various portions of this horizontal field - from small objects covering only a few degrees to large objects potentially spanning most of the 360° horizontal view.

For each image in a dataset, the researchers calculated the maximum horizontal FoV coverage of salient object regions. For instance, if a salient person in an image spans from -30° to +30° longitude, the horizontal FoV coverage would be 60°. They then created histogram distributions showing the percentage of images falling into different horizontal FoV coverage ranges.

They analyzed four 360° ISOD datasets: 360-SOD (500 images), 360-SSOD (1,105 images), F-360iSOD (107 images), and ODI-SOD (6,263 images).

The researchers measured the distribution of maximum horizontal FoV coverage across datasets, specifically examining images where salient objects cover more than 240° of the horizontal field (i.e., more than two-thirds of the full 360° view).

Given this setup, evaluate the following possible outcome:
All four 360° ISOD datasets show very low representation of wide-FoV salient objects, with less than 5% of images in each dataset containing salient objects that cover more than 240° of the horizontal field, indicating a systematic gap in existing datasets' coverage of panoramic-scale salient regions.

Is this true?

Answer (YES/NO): NO